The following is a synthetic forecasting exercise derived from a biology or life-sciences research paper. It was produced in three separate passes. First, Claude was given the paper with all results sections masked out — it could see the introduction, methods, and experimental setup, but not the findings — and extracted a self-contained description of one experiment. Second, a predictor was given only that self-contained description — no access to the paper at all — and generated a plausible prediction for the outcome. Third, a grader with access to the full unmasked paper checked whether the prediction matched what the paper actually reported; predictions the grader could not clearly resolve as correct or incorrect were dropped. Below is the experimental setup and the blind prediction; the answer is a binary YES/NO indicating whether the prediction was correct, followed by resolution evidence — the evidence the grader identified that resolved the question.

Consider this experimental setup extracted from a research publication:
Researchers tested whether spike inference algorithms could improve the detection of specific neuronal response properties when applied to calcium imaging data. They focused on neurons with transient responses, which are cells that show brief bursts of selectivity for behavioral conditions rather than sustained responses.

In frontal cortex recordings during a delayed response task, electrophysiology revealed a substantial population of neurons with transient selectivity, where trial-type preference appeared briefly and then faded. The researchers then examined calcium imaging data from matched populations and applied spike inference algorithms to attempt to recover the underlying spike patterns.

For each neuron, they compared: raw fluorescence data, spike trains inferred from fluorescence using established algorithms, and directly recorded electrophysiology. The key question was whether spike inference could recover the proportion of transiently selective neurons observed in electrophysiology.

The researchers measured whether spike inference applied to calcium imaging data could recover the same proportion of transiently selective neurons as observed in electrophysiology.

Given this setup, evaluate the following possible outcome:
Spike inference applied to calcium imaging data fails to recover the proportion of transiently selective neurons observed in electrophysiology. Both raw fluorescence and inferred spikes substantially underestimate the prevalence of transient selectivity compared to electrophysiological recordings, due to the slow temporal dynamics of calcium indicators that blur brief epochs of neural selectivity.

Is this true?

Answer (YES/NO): YES